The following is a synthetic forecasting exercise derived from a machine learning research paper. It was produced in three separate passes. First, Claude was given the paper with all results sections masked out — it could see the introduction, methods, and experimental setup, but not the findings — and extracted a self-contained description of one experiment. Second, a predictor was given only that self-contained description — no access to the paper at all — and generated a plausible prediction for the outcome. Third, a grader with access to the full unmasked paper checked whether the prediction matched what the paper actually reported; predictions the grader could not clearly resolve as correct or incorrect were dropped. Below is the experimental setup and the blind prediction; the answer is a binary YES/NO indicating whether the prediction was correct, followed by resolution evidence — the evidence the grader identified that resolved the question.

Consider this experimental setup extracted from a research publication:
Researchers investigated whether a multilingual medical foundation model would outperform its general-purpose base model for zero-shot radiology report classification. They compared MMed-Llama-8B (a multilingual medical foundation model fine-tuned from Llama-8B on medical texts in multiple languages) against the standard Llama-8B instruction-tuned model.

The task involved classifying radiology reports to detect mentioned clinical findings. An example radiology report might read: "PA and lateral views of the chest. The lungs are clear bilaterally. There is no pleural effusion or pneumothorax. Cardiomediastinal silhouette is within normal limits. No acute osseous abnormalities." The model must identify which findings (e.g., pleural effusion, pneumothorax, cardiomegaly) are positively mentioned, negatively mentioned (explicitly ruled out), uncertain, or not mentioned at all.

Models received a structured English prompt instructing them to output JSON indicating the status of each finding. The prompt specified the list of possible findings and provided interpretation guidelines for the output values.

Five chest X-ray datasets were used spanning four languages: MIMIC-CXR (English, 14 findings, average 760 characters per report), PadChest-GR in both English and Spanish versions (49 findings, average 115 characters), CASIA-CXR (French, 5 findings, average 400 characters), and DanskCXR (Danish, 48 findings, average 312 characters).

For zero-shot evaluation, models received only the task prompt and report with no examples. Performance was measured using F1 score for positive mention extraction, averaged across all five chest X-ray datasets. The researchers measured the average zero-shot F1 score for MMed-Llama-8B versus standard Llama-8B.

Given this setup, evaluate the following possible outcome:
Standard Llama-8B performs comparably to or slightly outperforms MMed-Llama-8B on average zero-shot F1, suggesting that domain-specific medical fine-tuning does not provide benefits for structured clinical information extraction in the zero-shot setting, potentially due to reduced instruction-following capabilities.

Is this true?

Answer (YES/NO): NO